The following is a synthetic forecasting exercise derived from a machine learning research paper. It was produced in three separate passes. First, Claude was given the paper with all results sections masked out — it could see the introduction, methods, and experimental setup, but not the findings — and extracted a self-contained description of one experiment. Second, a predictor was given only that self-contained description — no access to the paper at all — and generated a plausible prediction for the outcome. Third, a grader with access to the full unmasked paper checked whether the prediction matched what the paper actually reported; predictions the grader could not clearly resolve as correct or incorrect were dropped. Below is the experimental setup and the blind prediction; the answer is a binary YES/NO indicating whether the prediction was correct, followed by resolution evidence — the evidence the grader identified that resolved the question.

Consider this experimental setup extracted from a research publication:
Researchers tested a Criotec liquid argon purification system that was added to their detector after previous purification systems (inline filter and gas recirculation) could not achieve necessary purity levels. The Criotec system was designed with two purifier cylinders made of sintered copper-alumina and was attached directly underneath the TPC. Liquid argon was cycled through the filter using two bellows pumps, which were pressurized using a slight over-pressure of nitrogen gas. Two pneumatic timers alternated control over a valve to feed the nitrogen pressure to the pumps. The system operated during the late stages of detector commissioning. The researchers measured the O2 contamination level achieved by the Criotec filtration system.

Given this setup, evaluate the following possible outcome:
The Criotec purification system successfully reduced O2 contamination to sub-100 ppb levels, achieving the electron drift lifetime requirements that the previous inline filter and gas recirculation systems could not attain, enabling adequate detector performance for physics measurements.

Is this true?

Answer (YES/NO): YES